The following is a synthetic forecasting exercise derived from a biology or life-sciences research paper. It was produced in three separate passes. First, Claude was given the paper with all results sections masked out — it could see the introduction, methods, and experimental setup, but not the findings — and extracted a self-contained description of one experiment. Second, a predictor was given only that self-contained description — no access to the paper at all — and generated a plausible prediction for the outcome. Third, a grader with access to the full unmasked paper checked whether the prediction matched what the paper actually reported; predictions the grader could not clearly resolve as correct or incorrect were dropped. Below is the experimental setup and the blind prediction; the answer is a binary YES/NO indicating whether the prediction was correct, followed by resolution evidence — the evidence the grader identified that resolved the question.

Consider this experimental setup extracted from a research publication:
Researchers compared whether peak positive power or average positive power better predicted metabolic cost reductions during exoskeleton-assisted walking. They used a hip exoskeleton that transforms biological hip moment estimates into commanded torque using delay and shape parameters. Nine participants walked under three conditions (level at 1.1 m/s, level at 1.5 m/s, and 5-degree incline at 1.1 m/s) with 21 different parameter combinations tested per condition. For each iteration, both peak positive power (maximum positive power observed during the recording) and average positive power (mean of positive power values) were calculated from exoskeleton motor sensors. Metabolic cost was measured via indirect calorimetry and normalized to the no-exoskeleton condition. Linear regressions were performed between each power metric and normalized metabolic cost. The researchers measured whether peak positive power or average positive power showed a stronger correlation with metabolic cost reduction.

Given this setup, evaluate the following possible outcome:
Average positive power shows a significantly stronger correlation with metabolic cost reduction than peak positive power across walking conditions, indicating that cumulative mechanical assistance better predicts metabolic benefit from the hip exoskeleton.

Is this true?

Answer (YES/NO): YES